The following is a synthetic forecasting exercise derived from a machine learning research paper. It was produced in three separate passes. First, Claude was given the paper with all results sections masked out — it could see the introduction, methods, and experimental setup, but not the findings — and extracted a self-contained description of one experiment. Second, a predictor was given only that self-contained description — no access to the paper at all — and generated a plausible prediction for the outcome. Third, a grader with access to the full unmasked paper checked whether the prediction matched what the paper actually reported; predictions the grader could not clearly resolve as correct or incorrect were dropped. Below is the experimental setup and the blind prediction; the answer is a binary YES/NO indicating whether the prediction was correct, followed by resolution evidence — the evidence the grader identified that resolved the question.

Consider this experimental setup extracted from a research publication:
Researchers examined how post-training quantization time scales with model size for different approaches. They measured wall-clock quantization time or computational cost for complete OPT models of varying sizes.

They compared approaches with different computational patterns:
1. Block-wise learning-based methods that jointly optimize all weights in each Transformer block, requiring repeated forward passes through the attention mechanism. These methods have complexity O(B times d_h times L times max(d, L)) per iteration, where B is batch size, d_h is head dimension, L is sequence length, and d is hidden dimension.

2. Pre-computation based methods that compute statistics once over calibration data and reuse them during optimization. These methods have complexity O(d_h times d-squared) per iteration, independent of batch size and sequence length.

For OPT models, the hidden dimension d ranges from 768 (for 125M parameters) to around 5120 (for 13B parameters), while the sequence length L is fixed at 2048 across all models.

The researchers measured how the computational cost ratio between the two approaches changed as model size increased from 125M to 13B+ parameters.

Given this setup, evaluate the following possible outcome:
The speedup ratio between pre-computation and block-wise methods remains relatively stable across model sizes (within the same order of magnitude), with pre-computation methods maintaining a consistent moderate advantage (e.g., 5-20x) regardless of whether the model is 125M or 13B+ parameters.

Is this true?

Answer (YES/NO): NO